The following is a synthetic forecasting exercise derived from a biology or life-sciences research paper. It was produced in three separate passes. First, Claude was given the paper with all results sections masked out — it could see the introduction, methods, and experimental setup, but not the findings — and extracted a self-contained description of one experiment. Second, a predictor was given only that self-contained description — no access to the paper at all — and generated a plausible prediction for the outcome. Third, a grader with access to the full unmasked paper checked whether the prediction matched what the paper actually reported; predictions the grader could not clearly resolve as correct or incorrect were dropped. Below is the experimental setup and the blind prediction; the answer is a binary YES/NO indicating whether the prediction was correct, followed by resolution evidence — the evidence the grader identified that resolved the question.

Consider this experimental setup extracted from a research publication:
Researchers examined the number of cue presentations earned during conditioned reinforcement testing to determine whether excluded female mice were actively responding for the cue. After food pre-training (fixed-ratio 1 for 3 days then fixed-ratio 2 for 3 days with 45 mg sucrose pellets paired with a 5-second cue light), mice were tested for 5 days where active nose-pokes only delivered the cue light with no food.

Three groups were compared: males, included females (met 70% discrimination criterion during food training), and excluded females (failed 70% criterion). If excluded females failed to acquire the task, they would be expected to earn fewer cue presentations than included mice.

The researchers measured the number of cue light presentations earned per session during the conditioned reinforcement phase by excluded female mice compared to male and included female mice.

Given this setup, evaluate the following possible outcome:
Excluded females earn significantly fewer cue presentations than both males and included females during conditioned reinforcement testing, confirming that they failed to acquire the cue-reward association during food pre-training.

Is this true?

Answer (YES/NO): NO